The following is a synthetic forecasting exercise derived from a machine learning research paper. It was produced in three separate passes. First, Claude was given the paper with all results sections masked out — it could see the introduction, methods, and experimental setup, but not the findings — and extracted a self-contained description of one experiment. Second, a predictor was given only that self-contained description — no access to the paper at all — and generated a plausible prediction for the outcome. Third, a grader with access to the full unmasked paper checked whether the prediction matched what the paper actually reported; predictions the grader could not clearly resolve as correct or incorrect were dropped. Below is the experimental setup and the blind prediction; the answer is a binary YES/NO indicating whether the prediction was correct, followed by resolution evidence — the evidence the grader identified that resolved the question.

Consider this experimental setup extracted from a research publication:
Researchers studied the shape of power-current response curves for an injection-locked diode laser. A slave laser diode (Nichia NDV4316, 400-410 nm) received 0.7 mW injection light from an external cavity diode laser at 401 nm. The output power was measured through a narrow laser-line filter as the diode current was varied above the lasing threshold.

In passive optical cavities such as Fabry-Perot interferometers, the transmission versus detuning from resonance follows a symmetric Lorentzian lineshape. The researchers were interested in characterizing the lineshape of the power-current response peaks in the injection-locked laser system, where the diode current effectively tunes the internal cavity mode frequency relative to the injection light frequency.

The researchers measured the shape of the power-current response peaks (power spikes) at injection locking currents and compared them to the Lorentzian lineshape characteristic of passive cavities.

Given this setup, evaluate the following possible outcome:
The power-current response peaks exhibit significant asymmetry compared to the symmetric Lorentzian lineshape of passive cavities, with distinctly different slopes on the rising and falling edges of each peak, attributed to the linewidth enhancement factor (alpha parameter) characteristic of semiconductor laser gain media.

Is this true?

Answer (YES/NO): NO